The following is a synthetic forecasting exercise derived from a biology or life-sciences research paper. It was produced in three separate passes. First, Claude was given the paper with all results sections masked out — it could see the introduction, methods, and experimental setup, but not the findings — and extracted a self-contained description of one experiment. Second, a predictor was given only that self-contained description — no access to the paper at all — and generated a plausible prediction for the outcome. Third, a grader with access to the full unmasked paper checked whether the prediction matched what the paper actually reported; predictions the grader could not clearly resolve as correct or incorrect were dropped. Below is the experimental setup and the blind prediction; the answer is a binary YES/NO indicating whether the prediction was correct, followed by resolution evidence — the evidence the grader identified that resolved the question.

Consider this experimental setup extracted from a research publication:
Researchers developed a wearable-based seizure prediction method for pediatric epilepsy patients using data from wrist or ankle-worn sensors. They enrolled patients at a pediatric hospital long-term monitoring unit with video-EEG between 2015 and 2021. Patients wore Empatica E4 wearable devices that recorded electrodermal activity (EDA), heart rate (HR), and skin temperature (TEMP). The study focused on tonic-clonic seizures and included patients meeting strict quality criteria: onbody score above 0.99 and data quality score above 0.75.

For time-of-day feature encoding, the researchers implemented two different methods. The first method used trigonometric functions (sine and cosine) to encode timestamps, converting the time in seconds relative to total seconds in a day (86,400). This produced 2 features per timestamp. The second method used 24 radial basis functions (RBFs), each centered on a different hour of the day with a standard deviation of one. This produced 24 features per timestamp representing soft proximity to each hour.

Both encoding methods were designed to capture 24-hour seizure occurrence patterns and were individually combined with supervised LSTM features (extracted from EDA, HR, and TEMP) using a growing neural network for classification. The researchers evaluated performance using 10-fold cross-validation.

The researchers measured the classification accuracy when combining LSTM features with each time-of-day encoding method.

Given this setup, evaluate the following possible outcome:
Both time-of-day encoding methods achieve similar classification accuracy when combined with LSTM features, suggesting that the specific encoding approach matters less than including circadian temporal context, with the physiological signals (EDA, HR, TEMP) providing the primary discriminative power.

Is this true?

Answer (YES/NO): NO